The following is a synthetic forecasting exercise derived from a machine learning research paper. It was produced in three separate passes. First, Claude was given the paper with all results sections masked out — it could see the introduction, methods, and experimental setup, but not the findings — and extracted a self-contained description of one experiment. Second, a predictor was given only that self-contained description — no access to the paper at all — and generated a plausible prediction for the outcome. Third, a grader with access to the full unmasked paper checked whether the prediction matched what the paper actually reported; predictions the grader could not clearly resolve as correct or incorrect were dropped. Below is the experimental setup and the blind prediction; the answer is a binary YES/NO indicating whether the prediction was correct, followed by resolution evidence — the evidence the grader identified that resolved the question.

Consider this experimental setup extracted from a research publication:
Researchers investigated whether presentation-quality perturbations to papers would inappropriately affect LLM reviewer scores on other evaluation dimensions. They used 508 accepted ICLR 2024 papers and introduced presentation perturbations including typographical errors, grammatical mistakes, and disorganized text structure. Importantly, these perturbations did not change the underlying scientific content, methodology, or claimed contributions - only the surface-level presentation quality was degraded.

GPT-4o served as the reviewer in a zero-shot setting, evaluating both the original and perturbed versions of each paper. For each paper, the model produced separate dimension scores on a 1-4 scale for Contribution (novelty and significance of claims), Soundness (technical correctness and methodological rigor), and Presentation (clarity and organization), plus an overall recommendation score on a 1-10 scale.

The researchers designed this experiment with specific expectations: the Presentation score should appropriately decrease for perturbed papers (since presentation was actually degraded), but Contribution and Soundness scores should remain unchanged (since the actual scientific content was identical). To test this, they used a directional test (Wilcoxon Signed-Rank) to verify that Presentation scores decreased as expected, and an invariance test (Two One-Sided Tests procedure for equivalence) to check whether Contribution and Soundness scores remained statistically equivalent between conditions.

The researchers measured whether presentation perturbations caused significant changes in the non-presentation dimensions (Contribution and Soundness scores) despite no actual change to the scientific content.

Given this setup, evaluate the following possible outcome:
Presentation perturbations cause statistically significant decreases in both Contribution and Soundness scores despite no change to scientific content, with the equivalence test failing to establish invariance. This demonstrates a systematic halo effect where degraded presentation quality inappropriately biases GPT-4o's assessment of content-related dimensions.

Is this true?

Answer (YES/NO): NO